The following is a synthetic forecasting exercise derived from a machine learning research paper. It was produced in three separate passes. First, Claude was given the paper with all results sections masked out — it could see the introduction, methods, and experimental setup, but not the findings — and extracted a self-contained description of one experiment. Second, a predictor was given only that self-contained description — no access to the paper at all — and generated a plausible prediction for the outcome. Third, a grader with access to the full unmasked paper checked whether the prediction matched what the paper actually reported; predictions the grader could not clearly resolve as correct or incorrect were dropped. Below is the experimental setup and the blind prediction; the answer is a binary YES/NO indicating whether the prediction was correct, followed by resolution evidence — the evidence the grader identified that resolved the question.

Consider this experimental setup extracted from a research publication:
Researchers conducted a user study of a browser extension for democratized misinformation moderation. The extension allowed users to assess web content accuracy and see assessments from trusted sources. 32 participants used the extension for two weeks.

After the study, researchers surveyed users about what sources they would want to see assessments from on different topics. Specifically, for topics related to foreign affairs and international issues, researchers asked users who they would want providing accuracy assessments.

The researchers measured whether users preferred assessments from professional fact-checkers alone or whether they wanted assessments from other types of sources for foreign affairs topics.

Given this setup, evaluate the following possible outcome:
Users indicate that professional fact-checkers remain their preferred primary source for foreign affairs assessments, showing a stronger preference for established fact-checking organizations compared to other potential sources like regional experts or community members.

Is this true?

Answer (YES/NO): NO